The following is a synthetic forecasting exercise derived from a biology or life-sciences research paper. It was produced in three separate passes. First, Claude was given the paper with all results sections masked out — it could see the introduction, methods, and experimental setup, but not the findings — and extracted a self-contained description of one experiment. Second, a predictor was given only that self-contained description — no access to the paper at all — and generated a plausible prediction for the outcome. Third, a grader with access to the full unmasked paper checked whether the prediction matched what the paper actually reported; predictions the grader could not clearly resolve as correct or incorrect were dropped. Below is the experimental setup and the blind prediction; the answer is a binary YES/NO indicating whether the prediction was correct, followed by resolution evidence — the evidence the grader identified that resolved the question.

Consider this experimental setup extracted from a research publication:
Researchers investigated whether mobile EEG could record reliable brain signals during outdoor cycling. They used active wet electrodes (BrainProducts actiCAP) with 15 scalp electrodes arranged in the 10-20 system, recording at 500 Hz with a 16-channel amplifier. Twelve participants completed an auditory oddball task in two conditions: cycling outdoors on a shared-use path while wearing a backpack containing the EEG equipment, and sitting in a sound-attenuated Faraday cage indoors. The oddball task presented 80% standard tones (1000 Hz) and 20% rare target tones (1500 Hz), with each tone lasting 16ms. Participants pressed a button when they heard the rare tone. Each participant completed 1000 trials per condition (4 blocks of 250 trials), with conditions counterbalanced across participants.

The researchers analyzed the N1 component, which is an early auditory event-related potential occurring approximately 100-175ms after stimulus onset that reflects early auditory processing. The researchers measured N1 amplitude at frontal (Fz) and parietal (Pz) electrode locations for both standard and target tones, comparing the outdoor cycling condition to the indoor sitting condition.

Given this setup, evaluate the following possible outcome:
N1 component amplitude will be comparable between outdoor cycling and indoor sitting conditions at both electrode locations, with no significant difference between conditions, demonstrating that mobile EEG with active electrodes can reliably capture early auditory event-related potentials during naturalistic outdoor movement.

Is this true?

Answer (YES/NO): NO